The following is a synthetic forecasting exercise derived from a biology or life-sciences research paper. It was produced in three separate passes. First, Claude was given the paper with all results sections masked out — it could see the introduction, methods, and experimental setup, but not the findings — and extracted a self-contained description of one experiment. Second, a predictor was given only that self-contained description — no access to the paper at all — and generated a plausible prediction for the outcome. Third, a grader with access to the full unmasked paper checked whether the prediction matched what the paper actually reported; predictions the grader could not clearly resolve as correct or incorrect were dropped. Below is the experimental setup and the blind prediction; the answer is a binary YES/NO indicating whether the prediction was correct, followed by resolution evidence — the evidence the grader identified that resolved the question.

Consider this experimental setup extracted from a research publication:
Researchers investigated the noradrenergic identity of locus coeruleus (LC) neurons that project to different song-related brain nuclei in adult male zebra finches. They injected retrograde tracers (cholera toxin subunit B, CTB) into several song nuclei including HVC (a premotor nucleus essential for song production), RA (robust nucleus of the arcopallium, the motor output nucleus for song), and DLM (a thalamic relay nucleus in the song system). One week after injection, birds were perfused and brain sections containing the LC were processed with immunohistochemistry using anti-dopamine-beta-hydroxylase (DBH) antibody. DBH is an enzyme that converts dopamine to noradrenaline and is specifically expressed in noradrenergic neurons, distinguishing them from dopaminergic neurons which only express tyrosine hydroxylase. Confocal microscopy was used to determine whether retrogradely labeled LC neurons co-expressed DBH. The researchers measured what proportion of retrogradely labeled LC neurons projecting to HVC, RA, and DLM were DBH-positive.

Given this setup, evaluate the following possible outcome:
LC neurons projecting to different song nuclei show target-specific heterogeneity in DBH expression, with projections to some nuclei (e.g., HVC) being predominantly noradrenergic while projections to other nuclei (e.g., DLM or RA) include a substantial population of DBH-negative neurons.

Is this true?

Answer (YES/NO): NO